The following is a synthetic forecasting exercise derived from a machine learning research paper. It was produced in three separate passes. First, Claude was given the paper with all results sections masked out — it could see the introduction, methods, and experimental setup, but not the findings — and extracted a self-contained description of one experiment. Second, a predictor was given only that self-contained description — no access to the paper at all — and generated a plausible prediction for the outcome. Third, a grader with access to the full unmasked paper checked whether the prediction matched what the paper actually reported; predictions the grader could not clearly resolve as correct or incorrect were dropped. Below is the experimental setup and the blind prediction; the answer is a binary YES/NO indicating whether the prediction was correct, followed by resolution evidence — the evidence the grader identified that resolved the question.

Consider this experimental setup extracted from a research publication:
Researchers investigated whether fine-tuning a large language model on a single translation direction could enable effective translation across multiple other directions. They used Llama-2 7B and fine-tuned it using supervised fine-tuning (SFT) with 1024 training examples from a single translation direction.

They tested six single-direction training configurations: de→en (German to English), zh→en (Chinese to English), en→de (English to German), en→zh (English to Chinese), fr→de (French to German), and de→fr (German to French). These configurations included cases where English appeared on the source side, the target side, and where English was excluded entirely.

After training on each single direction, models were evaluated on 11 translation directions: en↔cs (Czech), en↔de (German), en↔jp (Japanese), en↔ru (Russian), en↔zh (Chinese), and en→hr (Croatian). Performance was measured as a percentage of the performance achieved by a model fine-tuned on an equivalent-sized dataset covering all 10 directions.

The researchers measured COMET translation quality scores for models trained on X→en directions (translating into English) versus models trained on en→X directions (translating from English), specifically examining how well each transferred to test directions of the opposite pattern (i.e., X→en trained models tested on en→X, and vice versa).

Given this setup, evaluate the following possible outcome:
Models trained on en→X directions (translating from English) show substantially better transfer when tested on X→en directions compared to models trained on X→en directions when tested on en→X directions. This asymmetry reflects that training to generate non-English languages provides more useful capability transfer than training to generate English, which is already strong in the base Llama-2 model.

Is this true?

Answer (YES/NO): YES